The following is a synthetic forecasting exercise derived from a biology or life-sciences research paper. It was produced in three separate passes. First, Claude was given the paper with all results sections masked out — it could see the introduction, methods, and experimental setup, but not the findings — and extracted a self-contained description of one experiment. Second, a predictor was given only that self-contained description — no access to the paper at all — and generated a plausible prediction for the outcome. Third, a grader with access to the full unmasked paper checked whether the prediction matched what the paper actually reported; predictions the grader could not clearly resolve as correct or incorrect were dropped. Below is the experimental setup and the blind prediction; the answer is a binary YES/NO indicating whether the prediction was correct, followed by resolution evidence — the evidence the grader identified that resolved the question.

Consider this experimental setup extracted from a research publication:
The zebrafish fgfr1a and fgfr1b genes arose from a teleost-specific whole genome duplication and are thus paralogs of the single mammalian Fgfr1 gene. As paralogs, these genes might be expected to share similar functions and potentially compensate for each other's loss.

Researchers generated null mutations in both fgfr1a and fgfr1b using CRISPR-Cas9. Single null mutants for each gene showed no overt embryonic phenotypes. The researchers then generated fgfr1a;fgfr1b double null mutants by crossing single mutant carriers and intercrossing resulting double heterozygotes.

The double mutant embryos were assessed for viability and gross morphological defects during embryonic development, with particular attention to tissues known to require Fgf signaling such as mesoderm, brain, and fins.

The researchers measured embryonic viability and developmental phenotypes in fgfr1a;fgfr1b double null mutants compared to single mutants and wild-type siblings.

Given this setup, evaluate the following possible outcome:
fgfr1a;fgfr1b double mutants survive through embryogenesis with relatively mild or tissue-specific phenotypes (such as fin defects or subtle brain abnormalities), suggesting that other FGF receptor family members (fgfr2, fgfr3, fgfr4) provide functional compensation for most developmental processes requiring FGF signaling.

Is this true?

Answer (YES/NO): YES